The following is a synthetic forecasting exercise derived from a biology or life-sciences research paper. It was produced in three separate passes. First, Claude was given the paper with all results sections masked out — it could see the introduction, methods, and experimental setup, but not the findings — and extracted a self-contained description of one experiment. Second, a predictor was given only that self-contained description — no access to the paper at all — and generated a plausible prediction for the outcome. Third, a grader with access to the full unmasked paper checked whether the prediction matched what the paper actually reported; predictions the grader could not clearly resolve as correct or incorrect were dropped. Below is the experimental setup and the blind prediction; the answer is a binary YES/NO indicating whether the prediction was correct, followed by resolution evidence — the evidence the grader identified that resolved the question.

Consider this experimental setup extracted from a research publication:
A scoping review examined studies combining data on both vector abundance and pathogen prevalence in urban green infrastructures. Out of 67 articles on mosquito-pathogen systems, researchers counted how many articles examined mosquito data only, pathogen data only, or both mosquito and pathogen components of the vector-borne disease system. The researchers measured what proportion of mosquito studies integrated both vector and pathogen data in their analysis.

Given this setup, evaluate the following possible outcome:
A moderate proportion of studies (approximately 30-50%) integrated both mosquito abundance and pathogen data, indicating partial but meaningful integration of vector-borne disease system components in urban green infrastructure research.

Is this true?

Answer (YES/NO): NO